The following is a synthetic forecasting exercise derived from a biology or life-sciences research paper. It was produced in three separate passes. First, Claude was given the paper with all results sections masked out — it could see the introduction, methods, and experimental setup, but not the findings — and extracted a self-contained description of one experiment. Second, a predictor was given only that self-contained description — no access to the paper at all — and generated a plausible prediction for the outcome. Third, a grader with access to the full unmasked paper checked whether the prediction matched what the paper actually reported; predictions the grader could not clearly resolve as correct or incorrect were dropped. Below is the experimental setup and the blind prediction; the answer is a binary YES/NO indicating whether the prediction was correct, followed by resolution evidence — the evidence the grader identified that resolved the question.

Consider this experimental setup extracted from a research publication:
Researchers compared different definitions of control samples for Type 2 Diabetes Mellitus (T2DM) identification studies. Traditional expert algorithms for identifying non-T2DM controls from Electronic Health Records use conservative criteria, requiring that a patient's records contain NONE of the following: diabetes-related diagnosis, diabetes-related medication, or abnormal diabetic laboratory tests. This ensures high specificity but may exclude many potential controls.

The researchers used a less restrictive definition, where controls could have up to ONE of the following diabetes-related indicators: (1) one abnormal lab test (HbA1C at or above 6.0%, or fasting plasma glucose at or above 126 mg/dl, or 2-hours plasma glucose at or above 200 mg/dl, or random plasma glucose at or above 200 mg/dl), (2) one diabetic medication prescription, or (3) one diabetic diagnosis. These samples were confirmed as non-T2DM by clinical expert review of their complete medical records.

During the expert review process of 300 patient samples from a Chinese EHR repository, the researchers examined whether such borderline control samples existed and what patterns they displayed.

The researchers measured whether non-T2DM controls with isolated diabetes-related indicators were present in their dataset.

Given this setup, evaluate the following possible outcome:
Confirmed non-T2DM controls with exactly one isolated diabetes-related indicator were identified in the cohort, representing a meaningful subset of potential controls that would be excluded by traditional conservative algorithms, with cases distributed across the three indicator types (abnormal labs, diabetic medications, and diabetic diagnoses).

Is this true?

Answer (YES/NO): NO